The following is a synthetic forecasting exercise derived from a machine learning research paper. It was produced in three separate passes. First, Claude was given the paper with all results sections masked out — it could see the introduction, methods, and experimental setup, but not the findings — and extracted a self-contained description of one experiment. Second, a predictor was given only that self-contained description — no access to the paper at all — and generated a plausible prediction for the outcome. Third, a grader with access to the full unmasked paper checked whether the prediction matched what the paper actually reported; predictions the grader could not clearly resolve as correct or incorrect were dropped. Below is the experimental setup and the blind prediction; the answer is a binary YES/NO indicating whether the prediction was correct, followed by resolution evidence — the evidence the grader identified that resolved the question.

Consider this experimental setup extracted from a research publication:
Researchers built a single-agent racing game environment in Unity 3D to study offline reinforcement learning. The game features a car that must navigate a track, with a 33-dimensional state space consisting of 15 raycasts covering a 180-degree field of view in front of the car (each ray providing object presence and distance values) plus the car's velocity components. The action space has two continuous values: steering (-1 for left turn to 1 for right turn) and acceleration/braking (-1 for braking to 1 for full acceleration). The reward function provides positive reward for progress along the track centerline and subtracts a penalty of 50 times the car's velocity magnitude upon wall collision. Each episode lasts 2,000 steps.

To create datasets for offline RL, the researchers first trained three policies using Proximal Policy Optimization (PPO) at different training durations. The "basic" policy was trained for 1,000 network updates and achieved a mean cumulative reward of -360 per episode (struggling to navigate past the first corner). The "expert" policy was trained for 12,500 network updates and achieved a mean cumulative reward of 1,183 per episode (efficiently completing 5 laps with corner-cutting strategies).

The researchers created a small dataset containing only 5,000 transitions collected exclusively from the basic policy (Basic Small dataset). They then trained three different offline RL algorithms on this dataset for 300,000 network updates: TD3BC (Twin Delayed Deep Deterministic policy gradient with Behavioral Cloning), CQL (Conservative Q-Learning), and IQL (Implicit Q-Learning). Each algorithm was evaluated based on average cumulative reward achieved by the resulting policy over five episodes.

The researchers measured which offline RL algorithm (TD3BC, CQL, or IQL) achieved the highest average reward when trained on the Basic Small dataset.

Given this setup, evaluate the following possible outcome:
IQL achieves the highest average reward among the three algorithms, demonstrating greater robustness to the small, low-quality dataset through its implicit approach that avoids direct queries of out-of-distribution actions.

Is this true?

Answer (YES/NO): NO